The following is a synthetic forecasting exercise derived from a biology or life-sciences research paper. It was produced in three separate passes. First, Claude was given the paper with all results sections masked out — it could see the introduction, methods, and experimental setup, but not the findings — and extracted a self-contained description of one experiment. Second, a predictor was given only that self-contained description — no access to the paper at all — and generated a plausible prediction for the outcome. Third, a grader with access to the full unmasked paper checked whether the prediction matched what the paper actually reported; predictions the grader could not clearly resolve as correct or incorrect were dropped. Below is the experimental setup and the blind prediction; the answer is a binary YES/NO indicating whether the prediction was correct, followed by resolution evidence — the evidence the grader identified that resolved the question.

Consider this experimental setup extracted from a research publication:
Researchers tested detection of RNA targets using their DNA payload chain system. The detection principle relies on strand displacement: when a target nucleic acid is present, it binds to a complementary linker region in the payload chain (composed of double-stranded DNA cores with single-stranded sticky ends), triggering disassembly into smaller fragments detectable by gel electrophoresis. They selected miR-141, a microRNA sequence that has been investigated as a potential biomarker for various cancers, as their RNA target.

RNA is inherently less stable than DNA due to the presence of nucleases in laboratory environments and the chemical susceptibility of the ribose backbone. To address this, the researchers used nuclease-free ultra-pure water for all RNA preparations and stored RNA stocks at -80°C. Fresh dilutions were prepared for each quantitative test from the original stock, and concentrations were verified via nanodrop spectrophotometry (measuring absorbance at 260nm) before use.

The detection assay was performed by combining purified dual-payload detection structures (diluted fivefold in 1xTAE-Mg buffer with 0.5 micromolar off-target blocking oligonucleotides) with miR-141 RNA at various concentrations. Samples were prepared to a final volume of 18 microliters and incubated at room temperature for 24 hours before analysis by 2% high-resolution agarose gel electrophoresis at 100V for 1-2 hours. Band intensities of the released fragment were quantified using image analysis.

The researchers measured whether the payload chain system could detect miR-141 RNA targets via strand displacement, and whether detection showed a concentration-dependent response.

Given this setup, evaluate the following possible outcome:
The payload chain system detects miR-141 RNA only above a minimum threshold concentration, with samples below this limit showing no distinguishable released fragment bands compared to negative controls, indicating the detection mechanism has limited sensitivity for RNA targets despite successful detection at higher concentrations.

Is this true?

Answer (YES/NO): NO